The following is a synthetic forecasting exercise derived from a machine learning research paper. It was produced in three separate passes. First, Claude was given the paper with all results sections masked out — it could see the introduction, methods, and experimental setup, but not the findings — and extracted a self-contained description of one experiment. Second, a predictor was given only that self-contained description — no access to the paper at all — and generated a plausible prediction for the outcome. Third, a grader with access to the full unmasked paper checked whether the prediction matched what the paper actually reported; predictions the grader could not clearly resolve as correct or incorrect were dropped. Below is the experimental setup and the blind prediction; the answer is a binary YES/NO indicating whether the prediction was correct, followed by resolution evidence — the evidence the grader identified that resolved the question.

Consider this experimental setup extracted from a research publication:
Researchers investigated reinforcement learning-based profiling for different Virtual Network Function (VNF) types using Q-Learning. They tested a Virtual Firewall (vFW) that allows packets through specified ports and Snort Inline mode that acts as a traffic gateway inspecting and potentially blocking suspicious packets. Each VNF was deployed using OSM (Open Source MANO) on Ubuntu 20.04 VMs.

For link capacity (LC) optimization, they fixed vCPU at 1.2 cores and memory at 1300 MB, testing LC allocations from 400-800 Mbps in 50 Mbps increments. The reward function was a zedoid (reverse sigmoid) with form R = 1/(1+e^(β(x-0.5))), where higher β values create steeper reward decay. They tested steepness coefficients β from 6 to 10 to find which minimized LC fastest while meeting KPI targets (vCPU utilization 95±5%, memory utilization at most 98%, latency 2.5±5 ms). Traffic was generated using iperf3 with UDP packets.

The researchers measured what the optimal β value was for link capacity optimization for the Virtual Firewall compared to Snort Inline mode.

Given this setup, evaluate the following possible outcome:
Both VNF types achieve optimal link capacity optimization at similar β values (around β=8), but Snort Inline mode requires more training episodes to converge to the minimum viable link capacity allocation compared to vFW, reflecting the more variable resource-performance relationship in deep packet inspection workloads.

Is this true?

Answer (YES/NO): NO